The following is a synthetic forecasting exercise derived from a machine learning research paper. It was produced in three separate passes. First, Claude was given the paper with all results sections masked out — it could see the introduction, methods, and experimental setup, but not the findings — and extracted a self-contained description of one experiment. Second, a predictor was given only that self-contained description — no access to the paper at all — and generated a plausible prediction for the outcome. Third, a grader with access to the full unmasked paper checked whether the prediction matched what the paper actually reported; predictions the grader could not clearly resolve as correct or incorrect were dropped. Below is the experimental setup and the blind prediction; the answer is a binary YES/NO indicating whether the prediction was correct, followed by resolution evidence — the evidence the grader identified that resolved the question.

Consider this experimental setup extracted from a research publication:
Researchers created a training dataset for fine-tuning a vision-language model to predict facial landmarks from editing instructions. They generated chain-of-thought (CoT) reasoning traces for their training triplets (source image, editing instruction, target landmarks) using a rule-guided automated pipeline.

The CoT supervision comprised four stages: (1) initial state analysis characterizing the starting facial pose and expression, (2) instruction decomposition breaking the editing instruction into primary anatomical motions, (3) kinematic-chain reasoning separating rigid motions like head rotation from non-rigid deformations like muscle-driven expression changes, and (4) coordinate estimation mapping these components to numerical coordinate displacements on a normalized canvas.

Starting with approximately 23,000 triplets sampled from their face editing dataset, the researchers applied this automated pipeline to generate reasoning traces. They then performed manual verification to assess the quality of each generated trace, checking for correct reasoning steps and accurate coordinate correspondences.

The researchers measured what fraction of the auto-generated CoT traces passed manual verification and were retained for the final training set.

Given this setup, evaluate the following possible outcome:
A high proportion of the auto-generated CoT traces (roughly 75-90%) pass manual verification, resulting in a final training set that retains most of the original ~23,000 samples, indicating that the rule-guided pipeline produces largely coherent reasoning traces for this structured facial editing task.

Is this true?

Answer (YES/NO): YES